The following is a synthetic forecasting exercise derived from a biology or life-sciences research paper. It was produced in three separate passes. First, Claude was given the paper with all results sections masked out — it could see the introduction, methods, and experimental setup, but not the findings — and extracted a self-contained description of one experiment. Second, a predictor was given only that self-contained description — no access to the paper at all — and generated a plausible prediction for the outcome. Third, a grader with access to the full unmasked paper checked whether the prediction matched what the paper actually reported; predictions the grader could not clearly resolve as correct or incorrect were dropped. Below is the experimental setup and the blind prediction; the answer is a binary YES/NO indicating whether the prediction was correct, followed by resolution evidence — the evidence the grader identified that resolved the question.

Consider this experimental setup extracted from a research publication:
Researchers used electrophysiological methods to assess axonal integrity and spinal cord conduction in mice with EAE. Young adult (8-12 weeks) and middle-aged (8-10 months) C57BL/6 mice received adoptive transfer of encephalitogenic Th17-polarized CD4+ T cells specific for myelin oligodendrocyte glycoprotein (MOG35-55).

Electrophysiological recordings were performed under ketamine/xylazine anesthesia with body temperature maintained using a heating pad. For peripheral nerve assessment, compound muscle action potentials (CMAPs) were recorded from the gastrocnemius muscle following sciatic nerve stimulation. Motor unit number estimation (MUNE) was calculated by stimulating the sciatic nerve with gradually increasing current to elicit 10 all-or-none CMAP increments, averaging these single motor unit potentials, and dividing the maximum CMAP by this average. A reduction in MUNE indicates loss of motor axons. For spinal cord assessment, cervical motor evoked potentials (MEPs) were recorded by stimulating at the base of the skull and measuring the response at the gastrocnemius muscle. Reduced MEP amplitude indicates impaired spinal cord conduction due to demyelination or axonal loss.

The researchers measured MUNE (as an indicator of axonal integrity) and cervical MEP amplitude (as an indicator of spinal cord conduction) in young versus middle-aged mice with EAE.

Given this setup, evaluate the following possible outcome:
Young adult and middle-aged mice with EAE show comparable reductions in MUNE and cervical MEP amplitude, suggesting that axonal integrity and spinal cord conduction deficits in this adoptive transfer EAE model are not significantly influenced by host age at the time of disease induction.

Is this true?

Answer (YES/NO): NO